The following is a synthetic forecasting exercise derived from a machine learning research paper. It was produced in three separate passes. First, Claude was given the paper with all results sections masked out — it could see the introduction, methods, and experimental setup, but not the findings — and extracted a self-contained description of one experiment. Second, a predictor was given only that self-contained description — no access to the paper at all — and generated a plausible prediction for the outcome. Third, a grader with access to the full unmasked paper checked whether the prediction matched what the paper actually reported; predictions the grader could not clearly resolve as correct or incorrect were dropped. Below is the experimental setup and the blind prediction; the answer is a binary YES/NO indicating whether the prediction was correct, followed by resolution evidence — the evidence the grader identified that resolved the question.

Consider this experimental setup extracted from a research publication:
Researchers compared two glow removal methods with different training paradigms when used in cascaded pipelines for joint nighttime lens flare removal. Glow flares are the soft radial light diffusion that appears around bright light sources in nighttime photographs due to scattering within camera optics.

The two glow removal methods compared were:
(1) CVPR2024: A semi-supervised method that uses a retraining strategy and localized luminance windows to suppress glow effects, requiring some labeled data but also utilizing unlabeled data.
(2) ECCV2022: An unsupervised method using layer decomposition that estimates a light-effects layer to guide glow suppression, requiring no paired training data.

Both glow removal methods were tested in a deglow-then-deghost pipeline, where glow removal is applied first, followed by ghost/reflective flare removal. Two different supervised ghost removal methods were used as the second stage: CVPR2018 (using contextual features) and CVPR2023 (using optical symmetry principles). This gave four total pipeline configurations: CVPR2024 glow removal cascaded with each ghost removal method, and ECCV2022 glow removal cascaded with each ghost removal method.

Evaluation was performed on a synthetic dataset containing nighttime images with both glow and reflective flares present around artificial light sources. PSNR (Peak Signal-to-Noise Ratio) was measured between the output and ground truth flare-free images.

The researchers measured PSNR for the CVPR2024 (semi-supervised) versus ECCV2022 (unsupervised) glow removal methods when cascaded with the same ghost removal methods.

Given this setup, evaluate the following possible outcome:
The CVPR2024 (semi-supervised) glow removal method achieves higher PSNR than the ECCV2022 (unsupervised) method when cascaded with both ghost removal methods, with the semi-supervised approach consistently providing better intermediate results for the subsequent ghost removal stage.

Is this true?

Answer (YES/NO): NO